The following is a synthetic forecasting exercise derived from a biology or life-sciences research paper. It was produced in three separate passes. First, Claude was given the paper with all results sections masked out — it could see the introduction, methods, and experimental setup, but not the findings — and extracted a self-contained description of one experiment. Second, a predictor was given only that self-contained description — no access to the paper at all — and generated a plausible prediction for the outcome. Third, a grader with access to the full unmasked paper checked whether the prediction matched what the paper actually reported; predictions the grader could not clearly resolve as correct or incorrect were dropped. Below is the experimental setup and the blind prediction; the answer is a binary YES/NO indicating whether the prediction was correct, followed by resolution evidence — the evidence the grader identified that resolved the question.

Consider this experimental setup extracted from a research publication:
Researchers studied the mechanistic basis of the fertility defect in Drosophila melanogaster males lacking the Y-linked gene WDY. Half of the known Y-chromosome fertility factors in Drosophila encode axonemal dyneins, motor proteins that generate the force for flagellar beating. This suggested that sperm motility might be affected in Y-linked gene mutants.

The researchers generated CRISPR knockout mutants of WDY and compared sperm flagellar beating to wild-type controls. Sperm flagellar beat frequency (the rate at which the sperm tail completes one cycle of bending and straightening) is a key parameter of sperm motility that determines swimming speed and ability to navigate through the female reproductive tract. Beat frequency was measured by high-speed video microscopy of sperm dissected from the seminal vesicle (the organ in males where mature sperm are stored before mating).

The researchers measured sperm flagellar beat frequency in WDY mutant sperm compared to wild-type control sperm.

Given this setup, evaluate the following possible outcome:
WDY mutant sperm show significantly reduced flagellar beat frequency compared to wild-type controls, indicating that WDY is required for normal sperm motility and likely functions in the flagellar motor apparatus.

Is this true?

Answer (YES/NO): YES